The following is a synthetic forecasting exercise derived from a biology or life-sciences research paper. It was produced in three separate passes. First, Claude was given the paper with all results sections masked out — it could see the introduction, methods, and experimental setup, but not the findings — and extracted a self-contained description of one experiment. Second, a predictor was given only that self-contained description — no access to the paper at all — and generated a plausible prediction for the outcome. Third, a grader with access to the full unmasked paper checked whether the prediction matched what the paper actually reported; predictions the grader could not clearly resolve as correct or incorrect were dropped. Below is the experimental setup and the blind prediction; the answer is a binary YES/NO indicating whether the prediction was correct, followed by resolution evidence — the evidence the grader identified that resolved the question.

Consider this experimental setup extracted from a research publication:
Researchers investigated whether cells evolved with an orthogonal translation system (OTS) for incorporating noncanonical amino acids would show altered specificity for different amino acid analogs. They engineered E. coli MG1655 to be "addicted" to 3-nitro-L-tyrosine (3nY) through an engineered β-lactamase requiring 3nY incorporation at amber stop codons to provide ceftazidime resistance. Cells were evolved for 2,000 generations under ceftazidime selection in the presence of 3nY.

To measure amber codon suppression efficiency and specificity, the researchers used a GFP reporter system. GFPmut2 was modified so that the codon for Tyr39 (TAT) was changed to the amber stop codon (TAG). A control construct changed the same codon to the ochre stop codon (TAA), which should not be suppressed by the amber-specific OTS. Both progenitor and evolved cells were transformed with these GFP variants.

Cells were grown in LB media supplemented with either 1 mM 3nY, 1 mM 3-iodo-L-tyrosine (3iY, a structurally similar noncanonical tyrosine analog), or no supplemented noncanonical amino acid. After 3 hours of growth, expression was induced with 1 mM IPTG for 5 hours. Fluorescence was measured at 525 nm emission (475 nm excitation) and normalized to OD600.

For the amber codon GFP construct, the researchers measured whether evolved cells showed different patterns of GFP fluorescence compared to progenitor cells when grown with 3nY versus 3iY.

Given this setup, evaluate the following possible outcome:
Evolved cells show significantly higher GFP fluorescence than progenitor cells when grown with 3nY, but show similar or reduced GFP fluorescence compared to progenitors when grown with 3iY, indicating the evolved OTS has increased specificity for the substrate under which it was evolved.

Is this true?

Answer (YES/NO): NO